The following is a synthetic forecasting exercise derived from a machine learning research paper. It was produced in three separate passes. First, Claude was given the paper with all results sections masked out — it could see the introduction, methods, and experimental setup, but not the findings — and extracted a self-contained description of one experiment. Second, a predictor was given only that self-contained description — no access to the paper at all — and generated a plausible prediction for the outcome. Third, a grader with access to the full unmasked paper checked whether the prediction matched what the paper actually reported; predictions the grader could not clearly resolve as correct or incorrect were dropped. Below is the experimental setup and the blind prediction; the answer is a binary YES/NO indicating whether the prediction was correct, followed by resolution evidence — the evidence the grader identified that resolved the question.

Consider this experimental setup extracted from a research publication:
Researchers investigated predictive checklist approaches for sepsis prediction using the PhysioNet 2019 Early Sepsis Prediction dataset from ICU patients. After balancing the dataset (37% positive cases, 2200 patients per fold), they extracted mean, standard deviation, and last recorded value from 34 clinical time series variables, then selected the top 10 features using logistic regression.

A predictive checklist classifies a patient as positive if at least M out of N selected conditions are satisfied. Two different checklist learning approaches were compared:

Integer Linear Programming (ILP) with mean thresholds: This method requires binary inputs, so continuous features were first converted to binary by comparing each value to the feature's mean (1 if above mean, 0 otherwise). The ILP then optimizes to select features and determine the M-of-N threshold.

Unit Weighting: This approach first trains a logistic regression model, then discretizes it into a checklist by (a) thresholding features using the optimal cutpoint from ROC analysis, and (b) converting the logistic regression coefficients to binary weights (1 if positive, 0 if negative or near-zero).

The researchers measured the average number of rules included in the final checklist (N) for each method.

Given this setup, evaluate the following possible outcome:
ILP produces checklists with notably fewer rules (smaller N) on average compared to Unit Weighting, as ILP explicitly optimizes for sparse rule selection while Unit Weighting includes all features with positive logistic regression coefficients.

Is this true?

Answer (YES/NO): YES